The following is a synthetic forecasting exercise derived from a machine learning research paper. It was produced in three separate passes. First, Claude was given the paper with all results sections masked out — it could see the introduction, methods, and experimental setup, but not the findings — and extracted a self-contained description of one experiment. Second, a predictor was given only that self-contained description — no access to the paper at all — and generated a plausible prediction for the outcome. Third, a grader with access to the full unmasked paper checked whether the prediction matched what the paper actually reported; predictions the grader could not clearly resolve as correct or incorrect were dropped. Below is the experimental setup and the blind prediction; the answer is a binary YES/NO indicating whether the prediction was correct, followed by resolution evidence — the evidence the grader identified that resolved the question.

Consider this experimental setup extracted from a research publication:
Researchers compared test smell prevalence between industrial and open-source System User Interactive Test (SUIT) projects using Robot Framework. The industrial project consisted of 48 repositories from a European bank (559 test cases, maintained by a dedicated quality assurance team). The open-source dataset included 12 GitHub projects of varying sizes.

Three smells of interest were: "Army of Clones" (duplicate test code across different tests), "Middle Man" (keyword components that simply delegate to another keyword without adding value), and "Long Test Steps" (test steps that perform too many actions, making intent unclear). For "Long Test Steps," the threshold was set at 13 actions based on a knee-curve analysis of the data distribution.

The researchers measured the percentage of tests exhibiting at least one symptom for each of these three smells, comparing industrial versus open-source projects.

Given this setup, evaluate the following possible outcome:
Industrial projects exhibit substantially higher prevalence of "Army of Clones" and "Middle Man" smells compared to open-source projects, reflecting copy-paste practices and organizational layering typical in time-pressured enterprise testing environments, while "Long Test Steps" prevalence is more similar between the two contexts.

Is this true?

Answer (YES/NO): NO